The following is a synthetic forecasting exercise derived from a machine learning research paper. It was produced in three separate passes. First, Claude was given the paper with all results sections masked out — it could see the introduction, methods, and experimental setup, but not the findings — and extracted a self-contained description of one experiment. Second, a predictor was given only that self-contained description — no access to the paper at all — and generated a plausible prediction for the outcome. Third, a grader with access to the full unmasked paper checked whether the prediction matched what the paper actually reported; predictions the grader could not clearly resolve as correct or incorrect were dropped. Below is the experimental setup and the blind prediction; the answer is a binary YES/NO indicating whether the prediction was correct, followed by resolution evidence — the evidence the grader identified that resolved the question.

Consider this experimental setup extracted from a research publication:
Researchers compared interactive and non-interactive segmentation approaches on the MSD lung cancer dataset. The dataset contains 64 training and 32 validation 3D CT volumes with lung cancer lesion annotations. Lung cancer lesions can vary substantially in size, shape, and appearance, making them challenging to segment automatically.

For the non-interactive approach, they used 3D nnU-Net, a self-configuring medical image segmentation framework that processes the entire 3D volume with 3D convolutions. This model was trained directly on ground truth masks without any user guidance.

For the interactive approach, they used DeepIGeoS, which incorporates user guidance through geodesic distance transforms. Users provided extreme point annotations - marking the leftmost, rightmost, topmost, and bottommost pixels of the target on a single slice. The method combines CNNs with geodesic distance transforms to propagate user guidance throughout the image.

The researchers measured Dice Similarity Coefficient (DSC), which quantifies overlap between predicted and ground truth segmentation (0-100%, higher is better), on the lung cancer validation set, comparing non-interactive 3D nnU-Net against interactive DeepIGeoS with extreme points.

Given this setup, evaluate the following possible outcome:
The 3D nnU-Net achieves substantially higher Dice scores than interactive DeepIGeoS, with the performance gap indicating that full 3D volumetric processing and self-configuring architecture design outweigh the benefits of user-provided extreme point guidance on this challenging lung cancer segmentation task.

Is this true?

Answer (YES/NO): NO